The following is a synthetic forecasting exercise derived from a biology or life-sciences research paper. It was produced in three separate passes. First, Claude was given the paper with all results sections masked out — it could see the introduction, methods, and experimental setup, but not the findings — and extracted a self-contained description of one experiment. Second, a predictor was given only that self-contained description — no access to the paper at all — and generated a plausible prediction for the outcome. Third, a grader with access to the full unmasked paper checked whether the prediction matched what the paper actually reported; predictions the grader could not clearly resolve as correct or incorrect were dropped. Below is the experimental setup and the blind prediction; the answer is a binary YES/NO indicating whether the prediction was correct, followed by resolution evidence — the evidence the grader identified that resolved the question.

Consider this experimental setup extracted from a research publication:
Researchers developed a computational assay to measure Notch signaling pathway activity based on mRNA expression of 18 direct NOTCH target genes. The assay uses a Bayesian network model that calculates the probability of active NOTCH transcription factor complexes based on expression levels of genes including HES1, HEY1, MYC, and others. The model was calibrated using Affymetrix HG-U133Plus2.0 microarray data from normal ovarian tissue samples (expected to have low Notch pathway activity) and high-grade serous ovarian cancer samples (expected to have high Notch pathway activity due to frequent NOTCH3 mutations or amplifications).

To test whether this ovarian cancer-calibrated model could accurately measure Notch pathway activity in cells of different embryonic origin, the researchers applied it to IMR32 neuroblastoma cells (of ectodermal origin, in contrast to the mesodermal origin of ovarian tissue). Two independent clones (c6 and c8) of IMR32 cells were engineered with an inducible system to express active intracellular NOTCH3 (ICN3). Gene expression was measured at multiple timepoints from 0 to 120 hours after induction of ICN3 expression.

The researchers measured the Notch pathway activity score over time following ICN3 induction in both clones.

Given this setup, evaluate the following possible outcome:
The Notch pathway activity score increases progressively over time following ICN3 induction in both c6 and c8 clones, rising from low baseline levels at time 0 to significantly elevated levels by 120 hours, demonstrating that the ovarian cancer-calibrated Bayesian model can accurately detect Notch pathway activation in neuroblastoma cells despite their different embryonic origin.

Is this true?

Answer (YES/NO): NO